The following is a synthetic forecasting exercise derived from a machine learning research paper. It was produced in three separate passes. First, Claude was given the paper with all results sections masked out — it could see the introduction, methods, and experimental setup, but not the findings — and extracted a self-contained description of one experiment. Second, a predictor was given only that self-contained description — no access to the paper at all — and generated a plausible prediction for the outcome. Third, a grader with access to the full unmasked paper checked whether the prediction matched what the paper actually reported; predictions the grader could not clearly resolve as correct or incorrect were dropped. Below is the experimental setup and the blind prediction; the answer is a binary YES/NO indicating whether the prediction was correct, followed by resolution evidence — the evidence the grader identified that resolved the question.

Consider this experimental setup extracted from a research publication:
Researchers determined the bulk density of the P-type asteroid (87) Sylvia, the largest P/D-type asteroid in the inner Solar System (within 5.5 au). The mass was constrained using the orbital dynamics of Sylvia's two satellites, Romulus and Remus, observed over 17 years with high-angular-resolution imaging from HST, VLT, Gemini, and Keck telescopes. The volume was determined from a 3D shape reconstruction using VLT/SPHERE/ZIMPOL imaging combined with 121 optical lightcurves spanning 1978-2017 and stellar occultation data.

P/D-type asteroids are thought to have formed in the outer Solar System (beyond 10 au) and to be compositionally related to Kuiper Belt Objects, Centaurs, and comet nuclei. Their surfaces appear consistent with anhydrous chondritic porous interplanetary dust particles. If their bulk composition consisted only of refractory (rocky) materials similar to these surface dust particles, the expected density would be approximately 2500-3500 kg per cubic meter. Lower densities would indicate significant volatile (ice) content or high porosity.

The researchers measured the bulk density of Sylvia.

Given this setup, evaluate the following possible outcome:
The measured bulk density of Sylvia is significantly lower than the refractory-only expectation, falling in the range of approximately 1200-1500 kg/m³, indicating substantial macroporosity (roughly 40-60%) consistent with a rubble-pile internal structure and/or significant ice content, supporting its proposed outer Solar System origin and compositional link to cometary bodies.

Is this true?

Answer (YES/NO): YES